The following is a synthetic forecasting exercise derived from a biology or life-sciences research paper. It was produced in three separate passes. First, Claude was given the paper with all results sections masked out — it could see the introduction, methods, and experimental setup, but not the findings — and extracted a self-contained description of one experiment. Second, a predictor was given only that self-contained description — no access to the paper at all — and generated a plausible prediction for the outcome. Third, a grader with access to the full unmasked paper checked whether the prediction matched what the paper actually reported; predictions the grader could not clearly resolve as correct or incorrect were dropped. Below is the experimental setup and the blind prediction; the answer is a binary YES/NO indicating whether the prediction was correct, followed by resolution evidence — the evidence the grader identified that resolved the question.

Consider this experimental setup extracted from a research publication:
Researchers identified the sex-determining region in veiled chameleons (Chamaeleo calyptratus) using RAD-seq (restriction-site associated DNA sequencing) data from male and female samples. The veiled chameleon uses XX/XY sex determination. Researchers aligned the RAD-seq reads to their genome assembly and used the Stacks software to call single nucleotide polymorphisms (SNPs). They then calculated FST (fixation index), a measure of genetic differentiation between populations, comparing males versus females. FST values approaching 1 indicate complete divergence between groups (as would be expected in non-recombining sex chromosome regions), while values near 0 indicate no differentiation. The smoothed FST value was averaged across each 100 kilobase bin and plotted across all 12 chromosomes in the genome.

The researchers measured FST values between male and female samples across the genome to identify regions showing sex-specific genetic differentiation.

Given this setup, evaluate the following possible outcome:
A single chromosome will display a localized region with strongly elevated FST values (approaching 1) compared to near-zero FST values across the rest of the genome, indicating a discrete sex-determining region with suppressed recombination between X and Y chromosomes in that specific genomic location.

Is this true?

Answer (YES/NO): YES